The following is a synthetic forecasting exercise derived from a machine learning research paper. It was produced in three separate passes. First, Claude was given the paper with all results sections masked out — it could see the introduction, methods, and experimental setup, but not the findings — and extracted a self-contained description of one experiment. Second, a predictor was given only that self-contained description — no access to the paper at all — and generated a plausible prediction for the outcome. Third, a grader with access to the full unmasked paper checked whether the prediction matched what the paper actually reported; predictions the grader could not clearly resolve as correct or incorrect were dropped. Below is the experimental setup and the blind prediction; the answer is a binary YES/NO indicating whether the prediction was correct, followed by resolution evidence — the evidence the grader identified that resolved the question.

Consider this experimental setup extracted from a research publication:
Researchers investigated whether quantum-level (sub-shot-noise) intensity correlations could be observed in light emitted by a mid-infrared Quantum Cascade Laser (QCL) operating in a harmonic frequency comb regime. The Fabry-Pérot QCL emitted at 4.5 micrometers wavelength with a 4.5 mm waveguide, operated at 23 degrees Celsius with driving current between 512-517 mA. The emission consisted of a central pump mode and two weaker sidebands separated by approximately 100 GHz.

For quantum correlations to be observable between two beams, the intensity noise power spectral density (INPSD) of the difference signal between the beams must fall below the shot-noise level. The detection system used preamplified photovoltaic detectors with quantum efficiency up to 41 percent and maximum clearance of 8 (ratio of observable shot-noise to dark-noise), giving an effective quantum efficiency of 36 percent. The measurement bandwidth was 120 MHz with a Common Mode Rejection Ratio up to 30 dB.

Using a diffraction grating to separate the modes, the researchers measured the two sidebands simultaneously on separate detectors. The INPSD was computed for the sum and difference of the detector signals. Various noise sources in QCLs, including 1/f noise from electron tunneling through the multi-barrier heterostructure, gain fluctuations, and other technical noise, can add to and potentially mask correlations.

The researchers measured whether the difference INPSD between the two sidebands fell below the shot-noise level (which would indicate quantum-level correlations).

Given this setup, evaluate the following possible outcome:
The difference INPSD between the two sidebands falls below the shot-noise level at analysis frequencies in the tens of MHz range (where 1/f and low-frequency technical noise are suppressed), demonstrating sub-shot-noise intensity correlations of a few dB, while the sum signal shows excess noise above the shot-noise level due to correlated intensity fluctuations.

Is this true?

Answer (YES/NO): NO